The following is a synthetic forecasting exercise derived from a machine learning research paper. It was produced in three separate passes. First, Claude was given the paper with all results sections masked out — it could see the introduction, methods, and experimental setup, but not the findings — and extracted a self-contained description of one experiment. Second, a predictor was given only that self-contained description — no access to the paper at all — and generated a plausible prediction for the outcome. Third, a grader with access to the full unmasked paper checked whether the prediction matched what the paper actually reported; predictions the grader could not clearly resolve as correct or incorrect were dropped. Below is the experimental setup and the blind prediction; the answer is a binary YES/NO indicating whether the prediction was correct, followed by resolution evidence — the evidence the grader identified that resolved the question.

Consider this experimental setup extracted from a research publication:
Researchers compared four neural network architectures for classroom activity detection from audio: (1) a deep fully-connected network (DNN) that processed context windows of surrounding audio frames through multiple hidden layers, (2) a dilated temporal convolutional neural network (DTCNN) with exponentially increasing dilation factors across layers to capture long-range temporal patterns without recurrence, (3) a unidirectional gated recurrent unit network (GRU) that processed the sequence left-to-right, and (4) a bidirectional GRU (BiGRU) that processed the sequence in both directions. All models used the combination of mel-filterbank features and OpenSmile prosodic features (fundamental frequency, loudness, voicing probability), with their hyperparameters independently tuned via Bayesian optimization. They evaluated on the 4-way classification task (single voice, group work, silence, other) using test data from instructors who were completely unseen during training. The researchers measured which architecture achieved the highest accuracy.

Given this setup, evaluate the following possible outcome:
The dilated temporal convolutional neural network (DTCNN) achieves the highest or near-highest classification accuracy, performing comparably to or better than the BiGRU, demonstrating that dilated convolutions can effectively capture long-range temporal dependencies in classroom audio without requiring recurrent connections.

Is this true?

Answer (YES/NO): NO